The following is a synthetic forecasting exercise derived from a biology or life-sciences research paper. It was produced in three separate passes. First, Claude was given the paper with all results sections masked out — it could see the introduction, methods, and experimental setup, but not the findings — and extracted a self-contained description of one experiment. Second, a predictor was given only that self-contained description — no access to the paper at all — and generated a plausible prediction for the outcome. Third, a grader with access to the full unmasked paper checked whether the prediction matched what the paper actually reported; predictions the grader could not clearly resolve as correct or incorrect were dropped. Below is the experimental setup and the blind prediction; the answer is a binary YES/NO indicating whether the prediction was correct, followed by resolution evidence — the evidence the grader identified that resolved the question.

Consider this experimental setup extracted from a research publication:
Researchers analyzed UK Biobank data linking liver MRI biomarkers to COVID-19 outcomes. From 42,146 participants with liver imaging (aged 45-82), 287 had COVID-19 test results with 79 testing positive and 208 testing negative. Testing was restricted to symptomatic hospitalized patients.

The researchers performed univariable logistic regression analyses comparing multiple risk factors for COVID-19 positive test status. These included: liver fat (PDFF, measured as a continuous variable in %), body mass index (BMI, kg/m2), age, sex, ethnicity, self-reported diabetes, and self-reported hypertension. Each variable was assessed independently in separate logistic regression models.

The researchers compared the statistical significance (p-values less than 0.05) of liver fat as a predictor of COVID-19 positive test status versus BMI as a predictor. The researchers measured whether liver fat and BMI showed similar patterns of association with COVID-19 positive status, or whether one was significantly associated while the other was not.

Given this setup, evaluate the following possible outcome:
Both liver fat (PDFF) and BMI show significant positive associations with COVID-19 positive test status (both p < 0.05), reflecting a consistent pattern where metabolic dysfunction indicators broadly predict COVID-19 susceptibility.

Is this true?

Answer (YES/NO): YES